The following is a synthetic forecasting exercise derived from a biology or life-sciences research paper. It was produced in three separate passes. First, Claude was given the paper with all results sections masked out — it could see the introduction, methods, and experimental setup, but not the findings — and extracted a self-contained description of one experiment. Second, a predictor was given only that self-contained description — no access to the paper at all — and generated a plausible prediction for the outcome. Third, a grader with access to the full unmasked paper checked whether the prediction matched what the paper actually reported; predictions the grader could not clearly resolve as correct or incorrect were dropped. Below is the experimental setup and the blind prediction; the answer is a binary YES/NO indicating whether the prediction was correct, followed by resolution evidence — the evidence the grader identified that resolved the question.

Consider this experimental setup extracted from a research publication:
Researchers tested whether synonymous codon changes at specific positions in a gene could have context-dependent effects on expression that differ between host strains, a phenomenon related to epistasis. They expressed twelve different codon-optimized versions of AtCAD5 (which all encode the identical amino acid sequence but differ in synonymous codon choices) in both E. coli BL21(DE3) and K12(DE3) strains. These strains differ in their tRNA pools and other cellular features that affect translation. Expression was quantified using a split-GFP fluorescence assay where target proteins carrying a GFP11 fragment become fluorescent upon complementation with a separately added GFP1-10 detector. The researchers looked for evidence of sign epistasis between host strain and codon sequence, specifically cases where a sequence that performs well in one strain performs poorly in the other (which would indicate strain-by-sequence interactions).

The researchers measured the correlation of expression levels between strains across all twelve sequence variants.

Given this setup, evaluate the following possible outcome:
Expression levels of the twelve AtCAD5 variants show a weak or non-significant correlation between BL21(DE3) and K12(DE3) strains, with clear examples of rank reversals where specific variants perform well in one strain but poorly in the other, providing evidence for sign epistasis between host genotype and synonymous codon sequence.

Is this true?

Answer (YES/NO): NO